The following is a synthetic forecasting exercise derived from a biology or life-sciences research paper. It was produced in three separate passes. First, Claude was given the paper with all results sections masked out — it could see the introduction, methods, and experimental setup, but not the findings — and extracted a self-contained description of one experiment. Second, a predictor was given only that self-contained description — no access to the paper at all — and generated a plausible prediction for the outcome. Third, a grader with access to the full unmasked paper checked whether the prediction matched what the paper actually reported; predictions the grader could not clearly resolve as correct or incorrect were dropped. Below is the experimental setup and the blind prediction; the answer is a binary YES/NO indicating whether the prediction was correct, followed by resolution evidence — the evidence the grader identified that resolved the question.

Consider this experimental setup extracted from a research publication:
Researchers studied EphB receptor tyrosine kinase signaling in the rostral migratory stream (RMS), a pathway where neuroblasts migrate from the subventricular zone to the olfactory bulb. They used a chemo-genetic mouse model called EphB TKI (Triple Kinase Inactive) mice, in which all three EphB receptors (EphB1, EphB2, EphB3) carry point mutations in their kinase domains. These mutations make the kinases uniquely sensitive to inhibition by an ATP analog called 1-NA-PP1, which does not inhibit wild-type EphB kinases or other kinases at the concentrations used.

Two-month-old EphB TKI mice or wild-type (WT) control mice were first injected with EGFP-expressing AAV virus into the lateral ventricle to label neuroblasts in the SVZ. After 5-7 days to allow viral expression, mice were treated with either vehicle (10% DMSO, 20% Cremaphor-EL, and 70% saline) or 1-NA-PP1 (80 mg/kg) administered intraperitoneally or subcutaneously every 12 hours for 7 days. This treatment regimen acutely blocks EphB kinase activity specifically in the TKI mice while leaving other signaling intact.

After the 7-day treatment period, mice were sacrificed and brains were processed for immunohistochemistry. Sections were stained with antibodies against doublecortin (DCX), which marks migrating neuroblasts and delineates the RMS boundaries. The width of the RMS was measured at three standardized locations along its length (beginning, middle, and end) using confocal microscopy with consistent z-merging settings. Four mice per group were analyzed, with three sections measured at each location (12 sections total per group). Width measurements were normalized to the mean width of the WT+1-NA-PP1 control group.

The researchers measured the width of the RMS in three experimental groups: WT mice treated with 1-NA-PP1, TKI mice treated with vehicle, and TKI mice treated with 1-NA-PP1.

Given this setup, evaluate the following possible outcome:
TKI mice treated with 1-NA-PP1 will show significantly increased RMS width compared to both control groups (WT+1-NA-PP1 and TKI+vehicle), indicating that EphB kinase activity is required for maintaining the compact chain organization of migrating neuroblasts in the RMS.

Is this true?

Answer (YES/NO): NO